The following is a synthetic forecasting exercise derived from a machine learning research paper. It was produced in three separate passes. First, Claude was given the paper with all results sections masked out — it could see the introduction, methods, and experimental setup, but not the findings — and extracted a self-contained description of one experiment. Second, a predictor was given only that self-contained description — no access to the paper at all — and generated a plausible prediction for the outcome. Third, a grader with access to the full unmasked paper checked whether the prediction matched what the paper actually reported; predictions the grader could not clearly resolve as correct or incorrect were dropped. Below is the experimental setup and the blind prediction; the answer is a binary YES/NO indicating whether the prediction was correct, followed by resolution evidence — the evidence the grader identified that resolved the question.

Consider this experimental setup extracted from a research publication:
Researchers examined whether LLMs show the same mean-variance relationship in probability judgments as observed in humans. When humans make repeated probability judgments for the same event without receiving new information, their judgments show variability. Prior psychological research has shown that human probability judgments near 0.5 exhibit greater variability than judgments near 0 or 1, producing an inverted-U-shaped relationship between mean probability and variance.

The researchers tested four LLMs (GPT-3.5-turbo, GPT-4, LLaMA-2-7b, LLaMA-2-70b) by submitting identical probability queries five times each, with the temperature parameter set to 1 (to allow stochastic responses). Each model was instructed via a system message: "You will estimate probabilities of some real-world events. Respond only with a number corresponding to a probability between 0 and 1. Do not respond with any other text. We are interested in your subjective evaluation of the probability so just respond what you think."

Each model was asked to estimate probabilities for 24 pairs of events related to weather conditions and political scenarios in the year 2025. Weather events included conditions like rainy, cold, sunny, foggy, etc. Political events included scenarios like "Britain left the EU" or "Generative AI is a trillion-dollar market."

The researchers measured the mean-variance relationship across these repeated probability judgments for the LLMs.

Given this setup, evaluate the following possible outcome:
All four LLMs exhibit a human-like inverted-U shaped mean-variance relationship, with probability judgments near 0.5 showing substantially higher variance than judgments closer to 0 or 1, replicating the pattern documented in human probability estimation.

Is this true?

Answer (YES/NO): YES